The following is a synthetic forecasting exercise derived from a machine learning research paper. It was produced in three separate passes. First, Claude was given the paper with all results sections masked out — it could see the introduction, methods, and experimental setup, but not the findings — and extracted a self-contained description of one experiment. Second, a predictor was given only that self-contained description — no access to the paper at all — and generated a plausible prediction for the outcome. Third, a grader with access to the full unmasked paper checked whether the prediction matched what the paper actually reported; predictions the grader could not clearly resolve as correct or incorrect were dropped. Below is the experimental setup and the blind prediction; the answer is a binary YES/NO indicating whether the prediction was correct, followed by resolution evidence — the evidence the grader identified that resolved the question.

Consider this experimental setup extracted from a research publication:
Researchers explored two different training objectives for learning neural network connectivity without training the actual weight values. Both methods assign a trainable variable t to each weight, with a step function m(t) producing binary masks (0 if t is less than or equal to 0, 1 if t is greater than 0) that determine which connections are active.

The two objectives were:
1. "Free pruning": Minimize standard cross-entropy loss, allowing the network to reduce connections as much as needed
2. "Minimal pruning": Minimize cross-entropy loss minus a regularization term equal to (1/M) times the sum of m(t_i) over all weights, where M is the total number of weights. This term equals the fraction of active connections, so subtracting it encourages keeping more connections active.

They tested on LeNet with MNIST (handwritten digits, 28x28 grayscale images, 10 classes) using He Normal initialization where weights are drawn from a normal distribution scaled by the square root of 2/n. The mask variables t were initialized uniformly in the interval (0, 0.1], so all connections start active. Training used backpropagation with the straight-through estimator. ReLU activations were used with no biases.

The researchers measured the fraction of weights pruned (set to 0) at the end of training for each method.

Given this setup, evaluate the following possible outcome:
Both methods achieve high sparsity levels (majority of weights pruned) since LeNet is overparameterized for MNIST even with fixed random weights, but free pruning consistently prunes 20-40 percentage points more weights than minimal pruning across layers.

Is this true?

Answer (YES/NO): NO